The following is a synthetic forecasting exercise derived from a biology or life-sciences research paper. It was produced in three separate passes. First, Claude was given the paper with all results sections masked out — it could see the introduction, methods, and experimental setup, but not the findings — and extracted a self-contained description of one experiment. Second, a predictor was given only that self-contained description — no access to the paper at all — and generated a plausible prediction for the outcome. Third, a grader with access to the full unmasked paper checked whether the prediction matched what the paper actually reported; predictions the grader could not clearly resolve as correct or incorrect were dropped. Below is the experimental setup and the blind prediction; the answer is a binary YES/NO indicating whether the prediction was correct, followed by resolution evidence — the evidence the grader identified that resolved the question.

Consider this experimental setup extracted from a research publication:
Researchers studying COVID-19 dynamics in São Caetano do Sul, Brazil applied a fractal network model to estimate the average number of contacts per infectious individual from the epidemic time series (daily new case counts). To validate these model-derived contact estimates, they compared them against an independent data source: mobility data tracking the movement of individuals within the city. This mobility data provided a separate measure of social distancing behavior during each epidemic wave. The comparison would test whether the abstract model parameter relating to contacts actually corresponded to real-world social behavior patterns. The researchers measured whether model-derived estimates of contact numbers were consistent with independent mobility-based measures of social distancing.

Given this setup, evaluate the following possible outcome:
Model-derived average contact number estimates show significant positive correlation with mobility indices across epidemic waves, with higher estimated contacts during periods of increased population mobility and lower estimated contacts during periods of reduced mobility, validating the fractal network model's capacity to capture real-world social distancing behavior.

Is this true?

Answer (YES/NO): YES